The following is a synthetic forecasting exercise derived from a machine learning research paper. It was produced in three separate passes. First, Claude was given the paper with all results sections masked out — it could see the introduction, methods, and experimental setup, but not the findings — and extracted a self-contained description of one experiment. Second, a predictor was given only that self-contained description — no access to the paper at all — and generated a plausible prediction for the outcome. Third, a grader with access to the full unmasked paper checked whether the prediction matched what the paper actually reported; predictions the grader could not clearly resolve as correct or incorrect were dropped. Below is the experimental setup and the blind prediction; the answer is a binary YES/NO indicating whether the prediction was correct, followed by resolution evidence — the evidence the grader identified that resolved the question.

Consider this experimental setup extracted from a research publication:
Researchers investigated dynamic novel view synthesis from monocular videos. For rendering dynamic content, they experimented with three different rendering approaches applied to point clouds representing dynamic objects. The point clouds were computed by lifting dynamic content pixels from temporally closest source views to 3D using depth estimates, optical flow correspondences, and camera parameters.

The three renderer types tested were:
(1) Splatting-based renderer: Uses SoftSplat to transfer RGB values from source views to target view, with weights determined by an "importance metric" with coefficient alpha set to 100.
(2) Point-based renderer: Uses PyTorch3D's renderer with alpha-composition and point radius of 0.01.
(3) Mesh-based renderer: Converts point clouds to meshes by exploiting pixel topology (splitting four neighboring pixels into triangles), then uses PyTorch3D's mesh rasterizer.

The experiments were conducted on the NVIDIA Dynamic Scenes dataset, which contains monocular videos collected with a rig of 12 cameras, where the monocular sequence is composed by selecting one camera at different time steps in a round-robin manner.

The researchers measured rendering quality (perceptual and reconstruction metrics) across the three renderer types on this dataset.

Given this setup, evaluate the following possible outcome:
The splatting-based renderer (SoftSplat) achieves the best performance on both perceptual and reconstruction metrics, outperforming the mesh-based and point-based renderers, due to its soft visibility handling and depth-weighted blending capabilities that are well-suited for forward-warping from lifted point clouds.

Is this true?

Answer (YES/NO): NO